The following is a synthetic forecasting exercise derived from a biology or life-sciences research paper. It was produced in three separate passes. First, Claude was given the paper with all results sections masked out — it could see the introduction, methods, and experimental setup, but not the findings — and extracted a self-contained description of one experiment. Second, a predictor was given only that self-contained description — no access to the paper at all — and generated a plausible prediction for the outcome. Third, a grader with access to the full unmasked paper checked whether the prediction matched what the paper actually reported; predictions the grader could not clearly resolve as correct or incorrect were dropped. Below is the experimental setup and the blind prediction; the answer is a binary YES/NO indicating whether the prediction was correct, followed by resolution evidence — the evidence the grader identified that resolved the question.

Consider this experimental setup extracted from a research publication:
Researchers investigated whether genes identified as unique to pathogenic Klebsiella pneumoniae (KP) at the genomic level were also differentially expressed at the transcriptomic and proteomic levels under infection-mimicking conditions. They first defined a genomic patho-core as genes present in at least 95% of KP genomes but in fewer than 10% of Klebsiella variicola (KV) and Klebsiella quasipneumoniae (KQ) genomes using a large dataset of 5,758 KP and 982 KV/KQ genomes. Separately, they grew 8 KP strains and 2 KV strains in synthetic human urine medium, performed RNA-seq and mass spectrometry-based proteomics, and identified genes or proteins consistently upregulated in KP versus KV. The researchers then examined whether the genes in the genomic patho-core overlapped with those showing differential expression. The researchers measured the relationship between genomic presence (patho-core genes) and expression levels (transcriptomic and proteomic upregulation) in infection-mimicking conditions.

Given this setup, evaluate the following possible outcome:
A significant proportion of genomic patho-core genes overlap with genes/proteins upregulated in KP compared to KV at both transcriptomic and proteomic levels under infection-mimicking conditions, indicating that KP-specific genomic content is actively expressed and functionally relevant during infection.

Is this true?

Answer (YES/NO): NO